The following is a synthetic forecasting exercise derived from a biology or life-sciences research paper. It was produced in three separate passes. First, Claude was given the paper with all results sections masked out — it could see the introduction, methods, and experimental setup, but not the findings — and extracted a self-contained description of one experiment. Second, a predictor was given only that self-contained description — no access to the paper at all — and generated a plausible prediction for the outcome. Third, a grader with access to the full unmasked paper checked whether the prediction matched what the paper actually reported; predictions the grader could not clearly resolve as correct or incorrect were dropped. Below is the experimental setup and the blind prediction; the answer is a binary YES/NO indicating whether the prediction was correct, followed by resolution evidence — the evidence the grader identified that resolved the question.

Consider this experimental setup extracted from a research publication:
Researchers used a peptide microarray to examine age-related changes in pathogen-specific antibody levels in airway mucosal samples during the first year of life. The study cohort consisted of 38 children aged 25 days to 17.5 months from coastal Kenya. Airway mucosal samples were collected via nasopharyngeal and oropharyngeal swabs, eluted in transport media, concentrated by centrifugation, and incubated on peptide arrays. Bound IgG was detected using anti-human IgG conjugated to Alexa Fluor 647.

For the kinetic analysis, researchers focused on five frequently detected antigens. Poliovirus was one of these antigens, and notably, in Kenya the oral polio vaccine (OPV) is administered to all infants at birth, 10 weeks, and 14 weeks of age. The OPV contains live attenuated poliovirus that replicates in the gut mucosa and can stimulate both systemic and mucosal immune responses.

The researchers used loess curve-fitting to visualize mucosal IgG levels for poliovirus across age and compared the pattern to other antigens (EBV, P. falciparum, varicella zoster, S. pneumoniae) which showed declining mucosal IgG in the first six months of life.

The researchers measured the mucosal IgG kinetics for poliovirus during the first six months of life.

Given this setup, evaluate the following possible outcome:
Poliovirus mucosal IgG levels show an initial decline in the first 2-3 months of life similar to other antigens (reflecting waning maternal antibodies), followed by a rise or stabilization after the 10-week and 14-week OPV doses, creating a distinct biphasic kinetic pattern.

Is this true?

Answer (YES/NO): NO